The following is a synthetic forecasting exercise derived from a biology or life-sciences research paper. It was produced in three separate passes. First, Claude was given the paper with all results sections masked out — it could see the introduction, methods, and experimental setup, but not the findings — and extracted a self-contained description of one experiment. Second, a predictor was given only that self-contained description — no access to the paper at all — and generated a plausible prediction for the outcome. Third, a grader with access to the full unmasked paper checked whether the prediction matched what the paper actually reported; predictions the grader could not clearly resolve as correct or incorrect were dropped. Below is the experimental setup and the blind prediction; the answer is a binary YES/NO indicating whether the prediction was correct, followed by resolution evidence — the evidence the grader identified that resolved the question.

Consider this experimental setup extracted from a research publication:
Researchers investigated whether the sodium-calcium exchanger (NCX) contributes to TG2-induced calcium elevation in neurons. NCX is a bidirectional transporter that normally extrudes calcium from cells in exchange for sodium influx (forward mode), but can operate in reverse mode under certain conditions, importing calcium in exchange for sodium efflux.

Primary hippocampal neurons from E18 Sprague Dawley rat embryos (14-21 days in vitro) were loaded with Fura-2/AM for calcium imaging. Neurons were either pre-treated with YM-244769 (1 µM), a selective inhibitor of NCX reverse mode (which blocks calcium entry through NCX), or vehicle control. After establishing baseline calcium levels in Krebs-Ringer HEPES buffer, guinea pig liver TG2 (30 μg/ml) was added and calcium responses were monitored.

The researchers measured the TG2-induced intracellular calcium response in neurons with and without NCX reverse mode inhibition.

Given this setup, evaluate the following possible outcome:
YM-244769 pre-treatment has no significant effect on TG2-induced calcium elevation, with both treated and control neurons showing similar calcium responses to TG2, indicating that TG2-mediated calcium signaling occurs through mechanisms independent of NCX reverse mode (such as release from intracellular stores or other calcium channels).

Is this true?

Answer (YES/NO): NO